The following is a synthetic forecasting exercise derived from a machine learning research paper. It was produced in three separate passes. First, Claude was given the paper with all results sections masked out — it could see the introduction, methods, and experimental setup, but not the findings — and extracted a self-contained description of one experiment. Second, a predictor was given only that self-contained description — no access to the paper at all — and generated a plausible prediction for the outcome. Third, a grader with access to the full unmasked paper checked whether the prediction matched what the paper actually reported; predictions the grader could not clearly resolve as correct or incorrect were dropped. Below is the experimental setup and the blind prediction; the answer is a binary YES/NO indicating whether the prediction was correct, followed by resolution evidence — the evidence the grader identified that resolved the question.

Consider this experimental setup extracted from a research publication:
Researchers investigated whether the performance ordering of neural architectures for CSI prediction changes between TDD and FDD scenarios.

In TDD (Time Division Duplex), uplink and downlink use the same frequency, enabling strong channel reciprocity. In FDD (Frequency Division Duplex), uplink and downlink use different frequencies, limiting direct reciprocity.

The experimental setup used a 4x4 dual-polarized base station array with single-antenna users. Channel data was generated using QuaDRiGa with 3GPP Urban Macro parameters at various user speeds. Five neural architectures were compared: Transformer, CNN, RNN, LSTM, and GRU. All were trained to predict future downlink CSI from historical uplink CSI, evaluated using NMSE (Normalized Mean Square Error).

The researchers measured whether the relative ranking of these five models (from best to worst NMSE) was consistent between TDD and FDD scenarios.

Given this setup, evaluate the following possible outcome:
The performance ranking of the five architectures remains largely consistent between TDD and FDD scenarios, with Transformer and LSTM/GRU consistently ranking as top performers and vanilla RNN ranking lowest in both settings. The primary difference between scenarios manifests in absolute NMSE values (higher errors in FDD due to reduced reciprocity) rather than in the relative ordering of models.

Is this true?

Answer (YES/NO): NO